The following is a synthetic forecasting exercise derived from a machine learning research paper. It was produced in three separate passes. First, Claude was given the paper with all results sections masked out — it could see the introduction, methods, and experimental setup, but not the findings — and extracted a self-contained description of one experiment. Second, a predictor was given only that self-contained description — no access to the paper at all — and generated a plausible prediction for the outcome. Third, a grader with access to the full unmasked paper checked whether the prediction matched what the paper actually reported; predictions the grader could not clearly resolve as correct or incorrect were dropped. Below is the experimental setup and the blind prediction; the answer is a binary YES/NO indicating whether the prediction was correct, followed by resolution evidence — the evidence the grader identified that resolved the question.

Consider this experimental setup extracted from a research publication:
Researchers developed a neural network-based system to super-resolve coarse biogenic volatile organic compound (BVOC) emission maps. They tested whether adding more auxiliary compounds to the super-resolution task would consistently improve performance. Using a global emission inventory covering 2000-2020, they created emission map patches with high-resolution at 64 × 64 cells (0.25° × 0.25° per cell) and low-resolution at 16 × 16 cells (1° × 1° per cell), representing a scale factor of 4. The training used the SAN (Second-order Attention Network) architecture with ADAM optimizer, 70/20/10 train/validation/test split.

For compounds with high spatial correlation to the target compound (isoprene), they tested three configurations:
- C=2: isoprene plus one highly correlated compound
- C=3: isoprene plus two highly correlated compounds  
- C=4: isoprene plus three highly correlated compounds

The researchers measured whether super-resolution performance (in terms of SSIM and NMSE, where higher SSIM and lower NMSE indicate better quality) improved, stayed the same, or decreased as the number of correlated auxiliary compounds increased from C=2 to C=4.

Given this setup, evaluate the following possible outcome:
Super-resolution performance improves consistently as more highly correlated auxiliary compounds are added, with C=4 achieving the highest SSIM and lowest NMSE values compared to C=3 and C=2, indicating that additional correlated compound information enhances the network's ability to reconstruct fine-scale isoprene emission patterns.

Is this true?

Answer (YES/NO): NO